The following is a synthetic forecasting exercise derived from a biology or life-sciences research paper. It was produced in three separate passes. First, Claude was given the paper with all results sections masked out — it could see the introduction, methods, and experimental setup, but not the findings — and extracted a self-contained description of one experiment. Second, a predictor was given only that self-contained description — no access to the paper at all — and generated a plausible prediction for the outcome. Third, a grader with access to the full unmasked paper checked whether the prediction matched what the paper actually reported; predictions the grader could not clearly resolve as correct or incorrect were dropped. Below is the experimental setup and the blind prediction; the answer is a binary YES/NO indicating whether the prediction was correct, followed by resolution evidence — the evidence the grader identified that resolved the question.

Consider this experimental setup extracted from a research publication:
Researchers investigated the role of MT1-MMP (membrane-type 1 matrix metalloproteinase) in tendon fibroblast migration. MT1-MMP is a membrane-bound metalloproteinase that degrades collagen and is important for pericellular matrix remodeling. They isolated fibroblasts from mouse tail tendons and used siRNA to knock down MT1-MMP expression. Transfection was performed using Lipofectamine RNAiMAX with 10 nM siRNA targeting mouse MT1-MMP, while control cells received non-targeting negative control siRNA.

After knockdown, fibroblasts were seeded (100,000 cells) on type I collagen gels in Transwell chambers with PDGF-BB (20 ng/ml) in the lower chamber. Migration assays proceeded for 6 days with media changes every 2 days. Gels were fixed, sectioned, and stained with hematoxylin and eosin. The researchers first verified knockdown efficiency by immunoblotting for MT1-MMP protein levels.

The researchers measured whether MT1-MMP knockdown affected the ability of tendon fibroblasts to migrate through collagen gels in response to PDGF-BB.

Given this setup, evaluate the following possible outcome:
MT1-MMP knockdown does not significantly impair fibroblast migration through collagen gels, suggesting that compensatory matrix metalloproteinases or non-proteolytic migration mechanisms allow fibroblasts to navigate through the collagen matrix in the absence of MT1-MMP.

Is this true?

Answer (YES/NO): NO